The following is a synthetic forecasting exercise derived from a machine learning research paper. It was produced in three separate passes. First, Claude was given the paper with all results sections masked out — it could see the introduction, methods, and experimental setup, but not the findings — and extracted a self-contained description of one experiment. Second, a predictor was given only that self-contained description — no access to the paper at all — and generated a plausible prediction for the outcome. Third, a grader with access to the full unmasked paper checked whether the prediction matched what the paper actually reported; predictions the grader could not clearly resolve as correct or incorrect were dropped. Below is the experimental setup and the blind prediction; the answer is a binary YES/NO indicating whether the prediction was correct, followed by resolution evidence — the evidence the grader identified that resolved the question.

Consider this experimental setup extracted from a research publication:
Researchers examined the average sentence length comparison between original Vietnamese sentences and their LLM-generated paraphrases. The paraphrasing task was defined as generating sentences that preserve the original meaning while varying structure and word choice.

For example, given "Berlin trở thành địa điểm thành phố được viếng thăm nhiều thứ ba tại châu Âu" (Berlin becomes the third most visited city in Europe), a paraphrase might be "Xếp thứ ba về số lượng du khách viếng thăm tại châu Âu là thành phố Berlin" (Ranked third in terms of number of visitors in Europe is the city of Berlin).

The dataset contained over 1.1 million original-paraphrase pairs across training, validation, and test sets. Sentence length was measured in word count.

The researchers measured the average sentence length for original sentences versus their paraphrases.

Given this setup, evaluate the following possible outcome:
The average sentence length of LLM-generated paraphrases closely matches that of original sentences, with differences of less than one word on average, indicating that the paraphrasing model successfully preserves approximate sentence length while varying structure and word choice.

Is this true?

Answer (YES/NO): NO